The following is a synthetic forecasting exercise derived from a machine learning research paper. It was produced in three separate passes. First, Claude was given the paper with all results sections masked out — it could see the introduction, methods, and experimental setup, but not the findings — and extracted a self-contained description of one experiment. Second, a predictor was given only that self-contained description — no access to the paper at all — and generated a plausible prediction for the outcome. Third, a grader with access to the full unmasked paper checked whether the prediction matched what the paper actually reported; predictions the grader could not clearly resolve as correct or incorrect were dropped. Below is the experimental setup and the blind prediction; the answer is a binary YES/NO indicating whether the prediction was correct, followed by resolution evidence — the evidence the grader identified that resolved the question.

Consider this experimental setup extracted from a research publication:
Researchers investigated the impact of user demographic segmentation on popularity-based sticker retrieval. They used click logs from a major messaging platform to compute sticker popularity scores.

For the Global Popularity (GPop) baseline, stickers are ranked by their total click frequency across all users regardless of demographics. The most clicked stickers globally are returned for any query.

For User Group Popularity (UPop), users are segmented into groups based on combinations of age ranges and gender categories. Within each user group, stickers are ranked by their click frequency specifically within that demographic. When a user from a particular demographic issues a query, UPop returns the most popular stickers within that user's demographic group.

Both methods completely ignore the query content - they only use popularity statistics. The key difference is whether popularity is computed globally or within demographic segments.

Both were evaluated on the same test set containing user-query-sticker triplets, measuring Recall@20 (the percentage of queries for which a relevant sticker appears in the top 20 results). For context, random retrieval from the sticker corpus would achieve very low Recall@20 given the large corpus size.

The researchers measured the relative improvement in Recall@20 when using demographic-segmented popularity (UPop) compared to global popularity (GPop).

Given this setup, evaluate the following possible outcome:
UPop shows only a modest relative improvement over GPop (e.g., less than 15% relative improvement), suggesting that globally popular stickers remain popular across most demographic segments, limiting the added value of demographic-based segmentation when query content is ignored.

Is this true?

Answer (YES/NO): NO